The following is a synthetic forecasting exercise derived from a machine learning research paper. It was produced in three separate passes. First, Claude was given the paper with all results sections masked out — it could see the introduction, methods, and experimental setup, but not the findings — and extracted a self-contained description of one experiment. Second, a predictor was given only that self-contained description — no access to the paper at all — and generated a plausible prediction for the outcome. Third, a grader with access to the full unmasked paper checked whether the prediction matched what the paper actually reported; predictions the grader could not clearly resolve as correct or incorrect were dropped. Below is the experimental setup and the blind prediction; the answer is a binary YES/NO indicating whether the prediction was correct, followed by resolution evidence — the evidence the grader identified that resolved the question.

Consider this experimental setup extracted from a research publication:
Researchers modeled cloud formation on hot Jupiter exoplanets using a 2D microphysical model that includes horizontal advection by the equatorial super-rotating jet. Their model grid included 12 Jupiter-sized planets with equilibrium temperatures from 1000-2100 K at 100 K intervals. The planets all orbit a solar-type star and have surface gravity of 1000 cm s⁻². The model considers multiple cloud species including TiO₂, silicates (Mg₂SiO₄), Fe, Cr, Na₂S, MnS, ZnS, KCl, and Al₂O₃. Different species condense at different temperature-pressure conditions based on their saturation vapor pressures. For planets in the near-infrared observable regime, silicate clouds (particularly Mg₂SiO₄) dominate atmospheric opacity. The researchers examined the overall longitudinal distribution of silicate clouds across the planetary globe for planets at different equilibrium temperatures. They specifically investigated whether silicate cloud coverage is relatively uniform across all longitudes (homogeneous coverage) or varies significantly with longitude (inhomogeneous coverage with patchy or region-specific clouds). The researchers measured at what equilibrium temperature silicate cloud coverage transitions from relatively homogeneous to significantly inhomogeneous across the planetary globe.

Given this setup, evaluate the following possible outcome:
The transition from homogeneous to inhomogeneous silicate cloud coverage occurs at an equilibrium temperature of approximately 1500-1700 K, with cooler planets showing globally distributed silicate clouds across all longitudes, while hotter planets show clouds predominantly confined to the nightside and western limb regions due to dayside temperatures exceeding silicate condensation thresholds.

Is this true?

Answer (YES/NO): NO